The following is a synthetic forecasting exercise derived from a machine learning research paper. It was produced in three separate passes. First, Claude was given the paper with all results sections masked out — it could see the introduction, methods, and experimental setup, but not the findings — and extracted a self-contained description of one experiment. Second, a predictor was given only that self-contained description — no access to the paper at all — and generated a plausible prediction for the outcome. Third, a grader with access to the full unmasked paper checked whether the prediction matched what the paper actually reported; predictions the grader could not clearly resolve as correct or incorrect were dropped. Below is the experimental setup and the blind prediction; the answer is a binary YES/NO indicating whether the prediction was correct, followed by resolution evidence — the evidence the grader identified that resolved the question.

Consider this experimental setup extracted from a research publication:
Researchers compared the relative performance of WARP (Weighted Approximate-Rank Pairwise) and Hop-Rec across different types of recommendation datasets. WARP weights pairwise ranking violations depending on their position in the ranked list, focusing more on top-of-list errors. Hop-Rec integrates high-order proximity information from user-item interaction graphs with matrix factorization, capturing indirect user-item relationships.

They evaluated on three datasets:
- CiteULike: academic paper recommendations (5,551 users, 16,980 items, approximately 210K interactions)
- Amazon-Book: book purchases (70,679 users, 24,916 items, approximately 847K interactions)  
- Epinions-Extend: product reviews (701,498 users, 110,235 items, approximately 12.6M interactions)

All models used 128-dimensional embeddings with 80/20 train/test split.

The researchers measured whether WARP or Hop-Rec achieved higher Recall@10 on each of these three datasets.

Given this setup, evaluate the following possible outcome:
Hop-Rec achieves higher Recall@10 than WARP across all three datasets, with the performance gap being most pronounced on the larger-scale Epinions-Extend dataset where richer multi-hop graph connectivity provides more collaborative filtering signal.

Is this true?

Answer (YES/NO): NO